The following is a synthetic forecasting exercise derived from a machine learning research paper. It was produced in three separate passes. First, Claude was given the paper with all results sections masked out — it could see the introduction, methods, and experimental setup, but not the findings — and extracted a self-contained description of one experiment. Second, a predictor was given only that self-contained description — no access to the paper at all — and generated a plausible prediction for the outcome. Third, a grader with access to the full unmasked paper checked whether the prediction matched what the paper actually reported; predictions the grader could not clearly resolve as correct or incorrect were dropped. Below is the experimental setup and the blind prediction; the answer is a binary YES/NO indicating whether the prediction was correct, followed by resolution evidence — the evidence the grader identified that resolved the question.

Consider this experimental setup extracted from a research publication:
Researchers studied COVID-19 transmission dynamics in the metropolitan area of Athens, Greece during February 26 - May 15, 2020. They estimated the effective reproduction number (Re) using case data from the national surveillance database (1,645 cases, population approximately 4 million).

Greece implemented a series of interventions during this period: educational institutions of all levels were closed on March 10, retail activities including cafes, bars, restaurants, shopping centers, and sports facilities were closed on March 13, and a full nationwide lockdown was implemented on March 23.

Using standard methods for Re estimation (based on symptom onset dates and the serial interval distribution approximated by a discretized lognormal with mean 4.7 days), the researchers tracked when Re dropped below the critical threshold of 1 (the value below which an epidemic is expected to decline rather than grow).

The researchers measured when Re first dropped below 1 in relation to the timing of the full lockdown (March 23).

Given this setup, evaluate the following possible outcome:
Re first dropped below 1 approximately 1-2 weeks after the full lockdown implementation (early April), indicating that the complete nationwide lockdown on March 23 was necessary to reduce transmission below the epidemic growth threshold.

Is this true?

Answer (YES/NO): NO